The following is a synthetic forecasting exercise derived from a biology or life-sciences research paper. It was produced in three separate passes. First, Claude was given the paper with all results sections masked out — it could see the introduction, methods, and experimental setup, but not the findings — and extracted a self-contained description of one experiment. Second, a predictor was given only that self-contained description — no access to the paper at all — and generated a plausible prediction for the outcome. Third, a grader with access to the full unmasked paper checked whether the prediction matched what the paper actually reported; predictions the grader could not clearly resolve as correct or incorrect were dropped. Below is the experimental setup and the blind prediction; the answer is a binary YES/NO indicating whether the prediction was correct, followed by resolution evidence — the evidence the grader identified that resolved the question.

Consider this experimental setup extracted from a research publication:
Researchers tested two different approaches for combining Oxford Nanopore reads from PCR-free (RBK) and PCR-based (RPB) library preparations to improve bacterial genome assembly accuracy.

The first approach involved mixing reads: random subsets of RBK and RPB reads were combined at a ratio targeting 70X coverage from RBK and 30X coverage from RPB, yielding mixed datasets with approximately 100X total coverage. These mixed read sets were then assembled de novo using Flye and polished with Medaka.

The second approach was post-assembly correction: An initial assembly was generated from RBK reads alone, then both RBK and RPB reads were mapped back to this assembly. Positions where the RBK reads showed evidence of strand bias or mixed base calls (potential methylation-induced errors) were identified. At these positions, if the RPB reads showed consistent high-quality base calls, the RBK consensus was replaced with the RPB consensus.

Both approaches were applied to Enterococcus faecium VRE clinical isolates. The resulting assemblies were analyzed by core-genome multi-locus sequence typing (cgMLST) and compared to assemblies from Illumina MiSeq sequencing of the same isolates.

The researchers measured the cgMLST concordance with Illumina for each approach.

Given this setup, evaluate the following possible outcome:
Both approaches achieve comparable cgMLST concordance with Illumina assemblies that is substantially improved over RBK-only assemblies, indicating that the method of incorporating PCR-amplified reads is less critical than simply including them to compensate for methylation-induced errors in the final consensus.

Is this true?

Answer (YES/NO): NO